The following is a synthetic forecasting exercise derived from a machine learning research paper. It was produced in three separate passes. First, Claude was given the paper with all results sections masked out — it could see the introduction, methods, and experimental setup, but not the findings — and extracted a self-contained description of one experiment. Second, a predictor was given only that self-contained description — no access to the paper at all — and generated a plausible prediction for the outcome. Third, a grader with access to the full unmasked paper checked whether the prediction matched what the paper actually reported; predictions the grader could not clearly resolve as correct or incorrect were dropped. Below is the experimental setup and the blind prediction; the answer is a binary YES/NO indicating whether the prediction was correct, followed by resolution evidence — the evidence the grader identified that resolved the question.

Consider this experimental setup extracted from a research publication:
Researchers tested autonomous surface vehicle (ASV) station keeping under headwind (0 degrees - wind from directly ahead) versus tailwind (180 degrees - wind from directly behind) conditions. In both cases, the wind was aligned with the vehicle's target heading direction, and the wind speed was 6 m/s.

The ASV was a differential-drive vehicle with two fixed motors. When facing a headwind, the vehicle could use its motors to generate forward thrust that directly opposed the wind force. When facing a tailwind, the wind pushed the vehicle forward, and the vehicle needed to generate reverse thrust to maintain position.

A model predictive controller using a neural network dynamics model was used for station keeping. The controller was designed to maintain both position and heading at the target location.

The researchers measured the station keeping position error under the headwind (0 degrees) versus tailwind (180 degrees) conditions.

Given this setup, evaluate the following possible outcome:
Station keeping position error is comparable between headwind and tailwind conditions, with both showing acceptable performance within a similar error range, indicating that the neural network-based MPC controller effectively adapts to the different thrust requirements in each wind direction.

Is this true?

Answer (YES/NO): NO